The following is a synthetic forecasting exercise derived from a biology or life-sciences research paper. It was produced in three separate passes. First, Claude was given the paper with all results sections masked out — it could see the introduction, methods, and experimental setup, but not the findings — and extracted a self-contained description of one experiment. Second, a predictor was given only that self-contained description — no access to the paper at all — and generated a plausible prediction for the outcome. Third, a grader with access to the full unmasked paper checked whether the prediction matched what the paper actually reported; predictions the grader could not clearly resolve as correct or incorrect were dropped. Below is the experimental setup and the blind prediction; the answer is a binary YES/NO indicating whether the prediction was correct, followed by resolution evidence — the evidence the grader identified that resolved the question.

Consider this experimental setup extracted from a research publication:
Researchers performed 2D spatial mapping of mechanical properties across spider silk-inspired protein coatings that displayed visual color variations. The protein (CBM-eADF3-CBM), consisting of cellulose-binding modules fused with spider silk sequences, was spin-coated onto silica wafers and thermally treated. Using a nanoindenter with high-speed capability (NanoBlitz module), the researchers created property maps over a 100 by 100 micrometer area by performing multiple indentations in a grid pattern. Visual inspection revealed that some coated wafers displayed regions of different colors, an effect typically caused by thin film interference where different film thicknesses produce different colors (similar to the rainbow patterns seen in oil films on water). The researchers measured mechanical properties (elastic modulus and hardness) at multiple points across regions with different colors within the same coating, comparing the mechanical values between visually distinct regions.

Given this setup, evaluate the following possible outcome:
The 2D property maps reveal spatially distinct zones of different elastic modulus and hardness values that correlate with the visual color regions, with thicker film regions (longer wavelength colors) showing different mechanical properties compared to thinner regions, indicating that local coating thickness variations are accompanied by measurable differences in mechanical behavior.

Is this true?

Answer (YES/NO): YES